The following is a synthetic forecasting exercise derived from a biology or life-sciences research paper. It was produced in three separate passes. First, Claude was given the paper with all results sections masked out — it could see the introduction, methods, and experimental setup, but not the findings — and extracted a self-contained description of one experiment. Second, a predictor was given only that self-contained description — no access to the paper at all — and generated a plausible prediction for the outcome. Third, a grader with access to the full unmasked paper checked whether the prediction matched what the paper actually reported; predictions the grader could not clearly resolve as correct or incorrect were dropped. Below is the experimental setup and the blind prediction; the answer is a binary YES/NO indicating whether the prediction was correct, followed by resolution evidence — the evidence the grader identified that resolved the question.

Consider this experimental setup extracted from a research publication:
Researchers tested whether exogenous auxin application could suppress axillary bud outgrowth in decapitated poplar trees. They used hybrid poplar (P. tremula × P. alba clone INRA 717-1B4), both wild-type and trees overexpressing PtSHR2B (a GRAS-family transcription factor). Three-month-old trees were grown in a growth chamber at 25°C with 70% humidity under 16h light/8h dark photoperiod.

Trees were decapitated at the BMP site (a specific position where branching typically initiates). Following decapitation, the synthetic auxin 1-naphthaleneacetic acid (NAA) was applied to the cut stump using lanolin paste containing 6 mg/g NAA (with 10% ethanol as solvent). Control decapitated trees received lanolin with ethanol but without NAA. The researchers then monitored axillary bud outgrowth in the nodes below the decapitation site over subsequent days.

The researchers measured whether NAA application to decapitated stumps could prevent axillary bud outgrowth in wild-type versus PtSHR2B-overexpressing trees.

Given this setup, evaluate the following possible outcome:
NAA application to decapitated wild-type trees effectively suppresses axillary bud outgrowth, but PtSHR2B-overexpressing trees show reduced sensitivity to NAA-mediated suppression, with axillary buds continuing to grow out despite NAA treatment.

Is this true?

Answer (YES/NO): NO